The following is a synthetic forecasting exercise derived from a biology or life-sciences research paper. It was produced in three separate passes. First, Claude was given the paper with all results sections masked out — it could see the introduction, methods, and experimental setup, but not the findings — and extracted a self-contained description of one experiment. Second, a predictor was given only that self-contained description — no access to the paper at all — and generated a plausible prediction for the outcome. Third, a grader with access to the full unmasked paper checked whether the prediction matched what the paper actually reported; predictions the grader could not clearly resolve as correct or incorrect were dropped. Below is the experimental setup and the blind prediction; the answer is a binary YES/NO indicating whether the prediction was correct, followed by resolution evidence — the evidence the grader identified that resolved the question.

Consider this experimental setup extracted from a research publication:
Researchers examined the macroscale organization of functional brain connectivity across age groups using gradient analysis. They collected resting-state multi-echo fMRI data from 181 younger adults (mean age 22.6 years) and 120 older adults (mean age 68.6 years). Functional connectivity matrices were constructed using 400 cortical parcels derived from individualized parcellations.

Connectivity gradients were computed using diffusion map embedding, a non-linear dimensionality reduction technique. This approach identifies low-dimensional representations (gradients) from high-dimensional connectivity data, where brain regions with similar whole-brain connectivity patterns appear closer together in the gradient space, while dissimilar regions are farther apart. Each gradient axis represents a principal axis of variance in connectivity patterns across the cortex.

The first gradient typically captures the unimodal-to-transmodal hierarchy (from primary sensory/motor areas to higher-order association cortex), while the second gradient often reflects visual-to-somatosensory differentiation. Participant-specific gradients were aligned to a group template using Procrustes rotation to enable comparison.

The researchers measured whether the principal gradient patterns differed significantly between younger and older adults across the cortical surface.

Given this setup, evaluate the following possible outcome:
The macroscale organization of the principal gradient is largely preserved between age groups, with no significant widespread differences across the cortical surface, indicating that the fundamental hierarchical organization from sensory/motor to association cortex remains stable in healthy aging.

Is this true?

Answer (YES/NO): YES